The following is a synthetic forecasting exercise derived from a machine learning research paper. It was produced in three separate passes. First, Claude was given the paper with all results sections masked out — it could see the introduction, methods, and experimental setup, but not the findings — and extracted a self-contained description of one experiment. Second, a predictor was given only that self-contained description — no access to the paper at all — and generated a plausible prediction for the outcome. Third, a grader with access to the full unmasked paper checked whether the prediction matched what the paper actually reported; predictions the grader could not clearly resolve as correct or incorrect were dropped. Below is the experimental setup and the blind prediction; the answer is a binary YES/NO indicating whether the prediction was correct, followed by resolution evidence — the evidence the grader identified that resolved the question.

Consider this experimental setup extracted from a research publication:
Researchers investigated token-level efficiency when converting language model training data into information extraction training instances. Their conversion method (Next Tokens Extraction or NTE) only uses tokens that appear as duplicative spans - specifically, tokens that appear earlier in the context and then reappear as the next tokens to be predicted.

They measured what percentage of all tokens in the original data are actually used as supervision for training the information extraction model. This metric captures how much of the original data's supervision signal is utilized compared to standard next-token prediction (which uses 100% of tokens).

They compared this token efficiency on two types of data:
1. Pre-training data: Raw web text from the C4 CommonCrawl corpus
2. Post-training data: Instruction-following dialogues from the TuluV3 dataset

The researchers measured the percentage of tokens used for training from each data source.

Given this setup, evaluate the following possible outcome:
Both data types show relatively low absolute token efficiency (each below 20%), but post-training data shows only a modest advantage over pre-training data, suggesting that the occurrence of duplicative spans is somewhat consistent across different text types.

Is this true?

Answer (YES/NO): YES